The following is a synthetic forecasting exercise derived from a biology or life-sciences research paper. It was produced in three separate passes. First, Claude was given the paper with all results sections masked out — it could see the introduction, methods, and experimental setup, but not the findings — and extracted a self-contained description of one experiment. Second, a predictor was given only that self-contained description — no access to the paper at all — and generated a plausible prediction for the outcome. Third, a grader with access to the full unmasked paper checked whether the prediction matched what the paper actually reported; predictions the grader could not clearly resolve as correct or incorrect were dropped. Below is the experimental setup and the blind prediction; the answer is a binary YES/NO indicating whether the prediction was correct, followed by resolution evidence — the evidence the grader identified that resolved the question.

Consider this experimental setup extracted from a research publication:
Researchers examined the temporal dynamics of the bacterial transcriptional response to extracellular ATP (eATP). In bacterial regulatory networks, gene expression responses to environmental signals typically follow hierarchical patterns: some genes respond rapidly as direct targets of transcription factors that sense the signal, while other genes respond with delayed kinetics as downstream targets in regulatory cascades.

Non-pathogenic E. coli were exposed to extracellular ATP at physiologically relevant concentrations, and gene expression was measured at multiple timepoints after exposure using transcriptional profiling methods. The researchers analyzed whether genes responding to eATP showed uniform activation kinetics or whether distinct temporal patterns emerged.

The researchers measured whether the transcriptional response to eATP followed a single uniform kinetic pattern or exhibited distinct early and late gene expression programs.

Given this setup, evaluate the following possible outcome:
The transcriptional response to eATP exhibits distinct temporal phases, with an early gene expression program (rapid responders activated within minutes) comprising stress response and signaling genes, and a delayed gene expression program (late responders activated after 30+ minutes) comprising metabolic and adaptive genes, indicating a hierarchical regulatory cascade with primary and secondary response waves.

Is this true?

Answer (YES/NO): NO